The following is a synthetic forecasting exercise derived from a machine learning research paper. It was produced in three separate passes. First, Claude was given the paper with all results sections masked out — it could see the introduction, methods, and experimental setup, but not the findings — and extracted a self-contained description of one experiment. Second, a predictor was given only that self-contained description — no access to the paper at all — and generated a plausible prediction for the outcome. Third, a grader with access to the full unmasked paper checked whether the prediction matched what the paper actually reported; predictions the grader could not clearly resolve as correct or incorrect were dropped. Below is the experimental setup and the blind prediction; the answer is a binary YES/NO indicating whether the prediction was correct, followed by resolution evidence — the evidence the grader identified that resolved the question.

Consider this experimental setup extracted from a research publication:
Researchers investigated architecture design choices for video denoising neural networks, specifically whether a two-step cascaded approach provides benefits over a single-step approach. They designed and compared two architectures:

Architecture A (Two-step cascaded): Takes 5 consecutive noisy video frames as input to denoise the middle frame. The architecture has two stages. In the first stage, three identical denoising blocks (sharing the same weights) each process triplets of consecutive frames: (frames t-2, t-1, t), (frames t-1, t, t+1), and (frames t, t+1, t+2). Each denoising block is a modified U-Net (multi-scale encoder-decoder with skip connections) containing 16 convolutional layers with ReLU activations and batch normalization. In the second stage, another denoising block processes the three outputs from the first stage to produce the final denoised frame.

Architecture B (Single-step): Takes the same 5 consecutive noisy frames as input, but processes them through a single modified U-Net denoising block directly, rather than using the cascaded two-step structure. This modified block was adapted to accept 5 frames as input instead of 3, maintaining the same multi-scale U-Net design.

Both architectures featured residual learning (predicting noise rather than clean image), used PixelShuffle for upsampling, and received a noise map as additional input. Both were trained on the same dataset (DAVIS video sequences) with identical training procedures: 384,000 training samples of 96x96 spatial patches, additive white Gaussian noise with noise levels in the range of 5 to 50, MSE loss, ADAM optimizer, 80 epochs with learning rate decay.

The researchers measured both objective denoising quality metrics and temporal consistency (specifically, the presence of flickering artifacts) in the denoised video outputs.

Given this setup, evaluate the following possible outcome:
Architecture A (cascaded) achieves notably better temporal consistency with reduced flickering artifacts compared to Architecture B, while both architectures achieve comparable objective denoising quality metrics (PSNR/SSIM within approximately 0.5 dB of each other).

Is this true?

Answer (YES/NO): NO